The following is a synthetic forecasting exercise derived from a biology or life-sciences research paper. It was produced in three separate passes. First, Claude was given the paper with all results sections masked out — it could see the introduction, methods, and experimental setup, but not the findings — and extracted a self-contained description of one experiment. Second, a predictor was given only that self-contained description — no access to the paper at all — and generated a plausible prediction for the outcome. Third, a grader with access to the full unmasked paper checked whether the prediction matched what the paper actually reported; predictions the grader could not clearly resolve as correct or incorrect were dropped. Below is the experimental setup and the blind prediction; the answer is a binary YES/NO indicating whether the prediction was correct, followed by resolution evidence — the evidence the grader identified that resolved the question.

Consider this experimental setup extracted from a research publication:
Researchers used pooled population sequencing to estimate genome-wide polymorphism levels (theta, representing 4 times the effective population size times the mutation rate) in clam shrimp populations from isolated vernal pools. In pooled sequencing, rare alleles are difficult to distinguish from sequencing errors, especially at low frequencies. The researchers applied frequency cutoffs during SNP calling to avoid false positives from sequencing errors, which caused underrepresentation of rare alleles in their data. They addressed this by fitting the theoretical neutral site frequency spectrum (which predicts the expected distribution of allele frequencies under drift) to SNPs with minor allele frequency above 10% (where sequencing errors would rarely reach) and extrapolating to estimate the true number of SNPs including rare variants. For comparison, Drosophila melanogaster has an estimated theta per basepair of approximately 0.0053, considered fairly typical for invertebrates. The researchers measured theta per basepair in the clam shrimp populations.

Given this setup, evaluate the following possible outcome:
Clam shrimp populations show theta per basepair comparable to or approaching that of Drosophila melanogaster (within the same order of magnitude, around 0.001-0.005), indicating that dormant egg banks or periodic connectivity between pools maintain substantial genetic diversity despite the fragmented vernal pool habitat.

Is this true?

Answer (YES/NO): YES